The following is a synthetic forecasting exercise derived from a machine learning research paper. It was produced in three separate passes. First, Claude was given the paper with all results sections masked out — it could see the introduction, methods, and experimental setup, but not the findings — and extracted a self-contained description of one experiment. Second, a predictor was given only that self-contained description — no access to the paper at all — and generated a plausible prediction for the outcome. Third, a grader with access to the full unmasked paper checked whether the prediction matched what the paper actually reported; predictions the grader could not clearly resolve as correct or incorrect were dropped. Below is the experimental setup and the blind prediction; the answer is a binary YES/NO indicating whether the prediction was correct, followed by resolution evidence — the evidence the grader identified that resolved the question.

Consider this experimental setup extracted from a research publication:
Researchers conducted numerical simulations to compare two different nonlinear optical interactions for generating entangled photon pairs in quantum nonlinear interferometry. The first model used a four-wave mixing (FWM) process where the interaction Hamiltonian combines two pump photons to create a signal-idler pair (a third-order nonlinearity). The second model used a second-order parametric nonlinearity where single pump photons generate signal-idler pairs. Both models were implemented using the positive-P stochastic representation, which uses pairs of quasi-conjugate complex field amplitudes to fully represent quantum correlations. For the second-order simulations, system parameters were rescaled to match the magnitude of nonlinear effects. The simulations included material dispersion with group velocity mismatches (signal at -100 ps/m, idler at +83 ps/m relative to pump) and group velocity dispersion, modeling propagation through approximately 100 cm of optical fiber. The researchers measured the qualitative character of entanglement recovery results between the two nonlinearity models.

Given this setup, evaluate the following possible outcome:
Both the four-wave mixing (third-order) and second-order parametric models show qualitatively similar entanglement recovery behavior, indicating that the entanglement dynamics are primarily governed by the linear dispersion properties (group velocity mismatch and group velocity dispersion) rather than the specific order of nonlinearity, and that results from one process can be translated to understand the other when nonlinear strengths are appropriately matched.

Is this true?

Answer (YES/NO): YES